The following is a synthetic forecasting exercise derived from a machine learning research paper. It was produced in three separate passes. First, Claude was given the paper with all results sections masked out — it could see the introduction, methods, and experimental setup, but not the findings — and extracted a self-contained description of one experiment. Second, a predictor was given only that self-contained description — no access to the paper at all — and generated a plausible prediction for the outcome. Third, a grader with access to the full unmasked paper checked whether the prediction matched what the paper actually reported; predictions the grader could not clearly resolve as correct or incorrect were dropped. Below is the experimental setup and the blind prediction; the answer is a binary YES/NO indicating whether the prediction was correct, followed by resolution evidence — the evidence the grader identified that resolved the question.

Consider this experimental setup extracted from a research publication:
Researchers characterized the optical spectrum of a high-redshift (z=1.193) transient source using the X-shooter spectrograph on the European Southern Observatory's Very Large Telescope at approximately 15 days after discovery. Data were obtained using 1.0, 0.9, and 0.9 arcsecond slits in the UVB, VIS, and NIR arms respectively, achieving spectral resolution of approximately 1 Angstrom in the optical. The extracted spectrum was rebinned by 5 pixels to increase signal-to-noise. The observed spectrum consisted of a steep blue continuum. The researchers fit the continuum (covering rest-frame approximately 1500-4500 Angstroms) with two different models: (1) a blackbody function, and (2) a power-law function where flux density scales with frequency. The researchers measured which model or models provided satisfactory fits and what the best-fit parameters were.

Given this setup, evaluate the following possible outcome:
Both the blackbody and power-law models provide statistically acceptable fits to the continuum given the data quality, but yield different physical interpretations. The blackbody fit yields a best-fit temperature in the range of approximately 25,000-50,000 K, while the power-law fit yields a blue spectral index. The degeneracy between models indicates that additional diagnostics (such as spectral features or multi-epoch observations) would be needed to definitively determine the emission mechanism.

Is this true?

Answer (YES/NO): YES